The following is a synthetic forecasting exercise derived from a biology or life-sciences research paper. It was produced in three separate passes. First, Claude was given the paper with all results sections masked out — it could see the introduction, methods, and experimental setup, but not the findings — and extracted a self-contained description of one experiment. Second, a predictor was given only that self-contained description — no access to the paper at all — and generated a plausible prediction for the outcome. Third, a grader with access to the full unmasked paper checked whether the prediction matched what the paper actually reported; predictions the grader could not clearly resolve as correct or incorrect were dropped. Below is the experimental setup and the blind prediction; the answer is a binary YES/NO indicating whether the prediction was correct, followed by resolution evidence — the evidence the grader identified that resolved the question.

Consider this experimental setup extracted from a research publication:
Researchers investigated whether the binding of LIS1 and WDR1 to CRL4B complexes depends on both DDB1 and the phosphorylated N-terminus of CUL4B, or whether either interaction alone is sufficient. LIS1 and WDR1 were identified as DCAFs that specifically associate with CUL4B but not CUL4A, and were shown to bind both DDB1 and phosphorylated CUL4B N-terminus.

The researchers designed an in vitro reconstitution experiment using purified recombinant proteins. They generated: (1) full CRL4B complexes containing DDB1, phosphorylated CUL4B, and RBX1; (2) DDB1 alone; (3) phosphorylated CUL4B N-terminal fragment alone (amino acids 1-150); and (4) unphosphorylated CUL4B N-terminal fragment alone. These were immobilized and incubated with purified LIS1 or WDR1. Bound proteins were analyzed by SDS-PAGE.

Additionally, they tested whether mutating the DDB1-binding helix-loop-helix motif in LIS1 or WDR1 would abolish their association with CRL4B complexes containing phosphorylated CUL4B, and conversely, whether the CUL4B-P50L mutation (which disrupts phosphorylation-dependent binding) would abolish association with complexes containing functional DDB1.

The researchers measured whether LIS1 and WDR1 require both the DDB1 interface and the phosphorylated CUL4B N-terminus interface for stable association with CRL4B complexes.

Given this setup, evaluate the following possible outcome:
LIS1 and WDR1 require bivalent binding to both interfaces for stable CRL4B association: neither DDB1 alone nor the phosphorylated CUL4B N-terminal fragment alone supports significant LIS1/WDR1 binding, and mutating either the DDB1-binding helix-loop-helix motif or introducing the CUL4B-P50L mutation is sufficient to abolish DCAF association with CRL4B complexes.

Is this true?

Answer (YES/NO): NO